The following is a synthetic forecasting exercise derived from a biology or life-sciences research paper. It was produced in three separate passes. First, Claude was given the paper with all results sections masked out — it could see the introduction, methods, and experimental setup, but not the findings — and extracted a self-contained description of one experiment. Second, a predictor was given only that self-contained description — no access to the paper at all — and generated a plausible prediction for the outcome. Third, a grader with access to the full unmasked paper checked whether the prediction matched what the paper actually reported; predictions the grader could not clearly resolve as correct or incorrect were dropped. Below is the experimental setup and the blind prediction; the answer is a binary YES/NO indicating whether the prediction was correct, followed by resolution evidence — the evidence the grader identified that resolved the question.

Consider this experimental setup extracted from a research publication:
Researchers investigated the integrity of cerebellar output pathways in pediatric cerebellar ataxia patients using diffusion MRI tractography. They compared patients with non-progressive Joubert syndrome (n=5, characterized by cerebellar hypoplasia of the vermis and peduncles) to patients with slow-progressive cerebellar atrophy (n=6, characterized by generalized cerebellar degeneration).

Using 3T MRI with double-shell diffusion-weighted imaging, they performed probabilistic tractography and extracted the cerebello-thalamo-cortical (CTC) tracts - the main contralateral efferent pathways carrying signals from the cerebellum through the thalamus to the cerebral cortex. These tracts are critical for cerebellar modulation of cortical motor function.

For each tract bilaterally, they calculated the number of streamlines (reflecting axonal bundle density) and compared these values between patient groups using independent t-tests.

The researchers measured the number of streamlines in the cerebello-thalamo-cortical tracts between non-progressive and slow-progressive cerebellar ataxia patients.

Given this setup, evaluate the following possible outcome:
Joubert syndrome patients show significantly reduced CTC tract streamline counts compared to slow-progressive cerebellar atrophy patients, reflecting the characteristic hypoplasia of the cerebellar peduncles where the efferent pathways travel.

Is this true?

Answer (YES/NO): YES